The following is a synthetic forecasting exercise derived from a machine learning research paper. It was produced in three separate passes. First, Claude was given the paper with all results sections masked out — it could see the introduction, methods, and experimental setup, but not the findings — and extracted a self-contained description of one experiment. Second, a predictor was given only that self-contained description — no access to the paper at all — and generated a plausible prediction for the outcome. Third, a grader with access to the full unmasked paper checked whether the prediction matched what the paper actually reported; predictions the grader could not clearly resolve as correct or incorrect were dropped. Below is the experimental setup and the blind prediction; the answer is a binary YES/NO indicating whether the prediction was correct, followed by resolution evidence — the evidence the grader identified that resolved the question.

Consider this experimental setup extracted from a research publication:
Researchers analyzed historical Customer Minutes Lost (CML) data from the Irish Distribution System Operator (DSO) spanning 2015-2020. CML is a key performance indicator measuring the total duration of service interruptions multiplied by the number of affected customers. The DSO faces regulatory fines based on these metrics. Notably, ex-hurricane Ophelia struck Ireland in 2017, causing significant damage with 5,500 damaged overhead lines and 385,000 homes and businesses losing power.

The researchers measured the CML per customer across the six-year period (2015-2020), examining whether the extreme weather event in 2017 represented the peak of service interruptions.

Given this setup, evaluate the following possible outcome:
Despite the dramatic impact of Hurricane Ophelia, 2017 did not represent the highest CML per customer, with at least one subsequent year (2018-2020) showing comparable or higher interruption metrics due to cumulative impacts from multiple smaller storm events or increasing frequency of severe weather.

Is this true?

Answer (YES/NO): YES